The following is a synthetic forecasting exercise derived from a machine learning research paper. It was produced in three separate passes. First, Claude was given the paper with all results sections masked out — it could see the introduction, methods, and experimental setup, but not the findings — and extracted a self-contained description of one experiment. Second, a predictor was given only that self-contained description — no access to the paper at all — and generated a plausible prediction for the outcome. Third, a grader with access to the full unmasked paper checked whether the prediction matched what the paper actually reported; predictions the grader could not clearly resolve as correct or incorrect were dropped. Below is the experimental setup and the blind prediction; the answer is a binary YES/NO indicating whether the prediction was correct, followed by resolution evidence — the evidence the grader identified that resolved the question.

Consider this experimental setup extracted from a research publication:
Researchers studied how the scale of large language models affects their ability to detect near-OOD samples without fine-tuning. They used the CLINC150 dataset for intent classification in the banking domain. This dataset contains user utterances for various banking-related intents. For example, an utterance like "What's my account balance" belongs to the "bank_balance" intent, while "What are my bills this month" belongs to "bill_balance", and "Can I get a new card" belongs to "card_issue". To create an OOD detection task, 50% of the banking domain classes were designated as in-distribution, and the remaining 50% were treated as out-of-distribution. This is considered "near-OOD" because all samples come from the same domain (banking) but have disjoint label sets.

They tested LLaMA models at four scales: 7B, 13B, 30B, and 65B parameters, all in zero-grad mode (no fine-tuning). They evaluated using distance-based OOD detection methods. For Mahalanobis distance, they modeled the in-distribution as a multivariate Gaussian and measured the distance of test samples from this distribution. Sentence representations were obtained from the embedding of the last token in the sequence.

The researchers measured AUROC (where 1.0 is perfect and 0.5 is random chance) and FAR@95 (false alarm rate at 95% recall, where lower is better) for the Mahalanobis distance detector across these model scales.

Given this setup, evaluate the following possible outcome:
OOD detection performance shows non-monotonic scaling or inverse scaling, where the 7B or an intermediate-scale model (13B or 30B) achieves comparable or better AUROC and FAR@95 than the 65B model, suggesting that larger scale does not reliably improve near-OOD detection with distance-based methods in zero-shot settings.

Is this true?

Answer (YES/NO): NO